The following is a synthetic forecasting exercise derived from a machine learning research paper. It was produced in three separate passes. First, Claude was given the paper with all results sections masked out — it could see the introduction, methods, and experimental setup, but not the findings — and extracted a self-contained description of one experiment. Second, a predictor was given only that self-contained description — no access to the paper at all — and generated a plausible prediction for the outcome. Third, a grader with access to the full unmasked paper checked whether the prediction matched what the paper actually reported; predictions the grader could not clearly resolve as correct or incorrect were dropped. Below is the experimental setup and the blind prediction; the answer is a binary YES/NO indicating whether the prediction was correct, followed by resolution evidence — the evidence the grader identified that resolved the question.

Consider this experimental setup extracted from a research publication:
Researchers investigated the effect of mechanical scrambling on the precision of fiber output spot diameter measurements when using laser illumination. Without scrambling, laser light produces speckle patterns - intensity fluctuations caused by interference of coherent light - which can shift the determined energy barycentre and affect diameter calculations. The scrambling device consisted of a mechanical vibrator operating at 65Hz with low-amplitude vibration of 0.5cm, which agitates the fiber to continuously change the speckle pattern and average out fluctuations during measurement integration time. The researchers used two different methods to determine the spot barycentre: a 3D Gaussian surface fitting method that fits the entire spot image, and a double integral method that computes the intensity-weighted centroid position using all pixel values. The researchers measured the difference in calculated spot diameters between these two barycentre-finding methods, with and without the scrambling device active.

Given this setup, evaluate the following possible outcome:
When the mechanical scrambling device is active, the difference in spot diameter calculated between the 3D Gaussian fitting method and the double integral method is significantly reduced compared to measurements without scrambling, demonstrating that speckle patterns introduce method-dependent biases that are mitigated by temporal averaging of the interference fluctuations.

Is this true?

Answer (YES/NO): YES